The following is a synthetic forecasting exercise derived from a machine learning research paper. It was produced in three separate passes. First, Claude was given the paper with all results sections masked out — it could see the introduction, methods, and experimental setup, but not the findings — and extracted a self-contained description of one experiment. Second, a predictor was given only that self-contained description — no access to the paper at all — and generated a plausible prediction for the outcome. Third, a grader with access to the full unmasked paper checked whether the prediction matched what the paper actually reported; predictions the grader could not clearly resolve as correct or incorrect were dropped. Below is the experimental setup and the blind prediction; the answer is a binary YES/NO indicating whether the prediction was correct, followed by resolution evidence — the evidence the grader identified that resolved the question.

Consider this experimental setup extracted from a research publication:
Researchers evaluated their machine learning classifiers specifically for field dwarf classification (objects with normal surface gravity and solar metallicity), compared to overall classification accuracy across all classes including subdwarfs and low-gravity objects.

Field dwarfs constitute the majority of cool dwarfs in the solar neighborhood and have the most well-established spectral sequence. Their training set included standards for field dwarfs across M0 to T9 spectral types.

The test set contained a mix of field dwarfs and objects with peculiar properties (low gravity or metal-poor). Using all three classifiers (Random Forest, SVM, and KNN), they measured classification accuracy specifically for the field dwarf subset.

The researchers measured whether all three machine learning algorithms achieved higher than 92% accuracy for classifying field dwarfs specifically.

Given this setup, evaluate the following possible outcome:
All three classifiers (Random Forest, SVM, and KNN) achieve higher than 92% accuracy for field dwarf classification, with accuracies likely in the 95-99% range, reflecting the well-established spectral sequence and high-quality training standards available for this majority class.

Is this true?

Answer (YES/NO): NO